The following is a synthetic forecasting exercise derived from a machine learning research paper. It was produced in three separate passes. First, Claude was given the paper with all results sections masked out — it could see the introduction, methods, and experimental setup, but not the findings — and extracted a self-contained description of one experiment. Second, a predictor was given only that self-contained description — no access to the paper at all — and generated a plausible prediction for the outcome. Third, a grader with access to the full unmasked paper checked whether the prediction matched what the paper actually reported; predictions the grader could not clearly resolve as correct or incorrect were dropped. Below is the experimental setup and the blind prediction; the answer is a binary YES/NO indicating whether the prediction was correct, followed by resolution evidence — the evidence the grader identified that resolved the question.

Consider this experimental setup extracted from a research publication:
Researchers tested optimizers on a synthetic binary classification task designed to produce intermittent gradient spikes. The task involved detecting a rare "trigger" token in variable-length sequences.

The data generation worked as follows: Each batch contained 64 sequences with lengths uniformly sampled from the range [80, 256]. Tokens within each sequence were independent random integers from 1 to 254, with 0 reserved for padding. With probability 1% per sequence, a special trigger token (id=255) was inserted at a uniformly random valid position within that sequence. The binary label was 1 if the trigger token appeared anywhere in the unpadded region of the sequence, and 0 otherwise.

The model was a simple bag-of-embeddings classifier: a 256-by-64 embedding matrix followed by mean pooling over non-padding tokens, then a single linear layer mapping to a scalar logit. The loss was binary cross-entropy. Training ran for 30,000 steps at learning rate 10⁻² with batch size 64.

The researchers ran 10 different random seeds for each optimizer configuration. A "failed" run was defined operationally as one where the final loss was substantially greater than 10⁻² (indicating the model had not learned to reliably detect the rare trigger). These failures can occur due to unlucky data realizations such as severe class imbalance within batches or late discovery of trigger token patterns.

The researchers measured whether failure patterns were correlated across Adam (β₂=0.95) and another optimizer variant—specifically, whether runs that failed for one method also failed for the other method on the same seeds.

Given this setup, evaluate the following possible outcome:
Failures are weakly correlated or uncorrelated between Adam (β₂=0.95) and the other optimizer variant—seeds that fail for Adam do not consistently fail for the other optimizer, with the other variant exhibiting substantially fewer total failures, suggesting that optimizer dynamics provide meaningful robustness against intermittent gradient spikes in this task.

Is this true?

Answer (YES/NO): NO